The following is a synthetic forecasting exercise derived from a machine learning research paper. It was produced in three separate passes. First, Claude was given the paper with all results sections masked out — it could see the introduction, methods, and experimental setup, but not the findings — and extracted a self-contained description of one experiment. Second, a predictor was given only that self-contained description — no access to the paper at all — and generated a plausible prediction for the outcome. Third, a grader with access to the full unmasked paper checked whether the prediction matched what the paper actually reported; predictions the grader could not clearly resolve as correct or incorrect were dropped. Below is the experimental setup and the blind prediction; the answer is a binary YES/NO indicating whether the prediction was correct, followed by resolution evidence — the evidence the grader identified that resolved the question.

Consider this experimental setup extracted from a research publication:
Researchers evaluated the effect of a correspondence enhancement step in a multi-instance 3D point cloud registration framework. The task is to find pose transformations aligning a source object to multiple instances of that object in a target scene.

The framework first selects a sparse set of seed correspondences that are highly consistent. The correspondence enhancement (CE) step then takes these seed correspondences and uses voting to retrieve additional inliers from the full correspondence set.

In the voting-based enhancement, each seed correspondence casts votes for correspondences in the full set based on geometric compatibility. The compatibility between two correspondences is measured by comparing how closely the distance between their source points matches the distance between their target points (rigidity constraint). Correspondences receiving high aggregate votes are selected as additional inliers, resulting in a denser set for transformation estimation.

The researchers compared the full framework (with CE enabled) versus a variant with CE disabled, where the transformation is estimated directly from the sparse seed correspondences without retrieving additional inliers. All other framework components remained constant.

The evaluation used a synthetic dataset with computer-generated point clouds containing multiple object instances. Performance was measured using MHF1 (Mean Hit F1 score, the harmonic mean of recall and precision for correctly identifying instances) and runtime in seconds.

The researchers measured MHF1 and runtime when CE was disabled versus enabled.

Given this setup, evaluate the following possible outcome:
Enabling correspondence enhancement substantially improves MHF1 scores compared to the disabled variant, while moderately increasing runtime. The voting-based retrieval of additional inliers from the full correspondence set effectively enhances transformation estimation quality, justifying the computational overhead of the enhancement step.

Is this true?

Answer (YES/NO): NO